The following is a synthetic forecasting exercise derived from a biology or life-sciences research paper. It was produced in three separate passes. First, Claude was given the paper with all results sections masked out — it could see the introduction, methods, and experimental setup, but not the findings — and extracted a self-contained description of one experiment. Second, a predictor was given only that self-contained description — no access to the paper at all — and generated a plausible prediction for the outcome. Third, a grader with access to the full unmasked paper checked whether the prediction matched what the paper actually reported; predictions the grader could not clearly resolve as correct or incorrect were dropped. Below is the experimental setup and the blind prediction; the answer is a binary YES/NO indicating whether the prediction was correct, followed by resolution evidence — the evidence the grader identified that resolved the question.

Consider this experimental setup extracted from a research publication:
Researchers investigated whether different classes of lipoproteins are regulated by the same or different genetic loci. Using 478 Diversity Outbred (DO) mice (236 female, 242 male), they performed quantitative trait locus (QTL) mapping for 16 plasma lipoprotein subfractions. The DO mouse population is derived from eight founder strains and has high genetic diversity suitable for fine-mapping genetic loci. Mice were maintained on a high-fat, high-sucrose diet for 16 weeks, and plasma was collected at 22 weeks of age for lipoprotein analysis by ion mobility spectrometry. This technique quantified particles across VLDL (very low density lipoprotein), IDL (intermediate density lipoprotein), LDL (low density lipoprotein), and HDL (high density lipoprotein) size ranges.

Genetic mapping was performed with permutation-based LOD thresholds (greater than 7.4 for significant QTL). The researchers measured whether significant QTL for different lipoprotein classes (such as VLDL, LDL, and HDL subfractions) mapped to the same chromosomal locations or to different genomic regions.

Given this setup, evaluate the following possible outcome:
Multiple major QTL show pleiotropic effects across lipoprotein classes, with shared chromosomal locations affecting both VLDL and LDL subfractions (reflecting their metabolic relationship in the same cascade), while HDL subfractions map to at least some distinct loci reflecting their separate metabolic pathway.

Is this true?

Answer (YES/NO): NO